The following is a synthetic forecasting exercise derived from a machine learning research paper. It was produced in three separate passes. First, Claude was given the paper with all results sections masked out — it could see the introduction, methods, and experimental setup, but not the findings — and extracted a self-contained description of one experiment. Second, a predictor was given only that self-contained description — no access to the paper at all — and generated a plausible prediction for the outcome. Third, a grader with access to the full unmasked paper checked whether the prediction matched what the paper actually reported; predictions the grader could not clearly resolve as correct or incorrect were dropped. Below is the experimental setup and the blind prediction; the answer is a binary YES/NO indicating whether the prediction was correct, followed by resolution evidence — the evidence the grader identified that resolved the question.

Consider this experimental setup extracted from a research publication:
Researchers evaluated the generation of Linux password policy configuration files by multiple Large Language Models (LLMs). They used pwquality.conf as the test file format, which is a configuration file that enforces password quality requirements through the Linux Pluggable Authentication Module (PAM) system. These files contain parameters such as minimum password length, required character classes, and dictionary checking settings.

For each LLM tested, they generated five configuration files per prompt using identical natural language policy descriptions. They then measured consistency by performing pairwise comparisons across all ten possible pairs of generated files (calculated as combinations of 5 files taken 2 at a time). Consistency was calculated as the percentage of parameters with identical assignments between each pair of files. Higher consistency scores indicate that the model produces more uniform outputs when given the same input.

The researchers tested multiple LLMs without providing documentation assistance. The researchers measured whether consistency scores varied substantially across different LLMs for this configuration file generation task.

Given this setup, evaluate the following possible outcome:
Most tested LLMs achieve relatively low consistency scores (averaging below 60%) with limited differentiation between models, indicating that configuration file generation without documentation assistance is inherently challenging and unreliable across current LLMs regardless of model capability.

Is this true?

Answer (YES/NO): NO